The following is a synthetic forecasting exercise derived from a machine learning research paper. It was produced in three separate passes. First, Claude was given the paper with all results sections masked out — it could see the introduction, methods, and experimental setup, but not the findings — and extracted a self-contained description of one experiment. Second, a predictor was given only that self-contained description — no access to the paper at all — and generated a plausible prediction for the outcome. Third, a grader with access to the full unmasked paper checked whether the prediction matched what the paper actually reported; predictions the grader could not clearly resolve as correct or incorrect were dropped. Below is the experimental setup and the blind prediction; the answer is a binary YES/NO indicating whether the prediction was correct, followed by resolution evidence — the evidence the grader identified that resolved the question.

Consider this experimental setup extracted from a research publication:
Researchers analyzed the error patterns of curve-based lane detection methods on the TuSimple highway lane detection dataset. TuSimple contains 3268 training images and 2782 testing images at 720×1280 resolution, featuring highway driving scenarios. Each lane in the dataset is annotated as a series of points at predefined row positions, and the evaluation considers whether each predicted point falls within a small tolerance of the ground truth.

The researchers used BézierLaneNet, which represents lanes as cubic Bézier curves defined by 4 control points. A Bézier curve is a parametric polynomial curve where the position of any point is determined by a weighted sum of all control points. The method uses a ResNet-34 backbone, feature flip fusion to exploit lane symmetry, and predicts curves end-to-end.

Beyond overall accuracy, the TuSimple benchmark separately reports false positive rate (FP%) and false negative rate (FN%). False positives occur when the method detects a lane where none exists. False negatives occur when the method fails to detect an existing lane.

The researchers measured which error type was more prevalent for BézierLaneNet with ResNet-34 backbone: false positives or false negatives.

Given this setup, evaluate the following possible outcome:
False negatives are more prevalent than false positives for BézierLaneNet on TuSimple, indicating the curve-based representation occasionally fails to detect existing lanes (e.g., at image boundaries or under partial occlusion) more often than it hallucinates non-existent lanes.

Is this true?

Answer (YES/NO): NO